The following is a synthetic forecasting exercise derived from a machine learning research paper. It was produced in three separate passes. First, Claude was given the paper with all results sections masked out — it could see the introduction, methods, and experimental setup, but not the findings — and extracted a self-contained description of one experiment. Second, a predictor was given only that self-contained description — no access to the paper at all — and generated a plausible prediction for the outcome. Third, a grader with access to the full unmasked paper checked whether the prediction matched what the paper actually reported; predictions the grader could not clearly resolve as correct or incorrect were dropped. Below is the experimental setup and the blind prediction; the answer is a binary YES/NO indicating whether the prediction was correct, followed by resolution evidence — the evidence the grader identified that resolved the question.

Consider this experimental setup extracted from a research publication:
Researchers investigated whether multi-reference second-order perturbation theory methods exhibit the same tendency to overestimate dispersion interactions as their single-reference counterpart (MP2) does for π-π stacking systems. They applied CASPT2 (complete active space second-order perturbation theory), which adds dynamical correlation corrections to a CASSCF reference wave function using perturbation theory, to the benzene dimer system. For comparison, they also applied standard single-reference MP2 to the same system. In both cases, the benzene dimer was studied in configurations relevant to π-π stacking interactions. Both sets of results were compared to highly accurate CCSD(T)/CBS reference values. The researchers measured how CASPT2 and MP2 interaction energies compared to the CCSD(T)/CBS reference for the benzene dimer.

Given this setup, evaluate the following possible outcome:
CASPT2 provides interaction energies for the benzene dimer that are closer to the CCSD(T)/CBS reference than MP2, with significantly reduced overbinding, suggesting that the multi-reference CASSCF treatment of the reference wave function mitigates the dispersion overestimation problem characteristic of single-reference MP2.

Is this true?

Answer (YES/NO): NO